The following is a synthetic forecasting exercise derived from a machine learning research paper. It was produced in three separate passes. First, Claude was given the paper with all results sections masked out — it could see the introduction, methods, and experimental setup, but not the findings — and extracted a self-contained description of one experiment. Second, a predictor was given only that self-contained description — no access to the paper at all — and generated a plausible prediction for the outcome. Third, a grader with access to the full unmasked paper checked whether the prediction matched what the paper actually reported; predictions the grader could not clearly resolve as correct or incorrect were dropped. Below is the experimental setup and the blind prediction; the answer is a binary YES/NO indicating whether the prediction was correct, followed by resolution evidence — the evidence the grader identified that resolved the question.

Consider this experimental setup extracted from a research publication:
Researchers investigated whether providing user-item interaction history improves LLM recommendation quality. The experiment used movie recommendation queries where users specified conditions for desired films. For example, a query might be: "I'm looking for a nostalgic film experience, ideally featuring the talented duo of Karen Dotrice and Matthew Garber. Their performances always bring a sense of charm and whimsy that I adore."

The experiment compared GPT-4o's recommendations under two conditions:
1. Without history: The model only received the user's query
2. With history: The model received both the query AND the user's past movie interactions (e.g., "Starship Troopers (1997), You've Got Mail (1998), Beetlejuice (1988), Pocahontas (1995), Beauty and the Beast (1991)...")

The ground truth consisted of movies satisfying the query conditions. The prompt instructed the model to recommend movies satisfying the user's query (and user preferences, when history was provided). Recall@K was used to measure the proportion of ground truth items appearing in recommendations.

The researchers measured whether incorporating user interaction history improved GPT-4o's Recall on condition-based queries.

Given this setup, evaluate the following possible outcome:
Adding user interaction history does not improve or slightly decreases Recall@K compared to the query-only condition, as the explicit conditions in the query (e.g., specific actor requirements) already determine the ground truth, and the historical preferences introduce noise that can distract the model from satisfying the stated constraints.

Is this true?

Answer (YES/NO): NO